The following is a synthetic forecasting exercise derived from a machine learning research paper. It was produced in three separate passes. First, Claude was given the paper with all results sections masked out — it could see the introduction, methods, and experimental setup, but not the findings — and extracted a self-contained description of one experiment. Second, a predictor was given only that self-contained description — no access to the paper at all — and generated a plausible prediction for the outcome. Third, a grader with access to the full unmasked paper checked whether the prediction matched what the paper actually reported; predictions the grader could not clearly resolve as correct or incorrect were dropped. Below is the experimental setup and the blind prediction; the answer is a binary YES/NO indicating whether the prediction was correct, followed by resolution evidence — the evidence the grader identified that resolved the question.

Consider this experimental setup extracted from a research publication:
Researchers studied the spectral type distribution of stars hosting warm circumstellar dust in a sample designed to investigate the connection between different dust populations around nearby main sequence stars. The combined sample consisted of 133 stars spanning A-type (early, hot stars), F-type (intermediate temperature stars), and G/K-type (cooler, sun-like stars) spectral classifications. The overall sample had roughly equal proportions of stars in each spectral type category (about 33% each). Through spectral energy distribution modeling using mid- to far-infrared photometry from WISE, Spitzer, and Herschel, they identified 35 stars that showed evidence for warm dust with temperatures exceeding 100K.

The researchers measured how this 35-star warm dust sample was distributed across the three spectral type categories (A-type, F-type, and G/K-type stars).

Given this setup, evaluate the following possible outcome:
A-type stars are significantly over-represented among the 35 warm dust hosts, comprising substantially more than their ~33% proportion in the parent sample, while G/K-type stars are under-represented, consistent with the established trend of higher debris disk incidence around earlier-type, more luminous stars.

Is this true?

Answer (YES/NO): YES